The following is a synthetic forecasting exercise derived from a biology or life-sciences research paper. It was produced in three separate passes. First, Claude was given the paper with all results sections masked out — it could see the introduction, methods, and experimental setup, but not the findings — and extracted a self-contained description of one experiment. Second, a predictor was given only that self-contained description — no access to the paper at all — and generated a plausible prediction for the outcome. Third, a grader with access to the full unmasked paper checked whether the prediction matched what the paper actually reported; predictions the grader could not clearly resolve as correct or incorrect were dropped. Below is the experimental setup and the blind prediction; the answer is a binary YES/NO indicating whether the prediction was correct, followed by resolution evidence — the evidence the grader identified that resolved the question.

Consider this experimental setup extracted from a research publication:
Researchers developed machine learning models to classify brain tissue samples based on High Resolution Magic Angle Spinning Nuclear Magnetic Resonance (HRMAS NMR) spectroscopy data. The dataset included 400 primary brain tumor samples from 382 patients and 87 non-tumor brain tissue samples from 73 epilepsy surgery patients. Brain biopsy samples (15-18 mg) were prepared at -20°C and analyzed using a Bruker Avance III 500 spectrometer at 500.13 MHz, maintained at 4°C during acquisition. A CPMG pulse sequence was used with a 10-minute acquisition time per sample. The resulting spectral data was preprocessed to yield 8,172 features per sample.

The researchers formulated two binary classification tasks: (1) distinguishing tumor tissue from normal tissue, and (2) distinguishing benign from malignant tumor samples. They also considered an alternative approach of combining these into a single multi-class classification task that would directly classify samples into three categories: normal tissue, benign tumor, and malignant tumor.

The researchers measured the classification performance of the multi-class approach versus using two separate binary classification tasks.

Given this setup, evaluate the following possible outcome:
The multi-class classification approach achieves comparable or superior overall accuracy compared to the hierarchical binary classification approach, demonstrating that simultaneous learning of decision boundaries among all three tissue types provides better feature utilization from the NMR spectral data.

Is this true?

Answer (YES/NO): NO